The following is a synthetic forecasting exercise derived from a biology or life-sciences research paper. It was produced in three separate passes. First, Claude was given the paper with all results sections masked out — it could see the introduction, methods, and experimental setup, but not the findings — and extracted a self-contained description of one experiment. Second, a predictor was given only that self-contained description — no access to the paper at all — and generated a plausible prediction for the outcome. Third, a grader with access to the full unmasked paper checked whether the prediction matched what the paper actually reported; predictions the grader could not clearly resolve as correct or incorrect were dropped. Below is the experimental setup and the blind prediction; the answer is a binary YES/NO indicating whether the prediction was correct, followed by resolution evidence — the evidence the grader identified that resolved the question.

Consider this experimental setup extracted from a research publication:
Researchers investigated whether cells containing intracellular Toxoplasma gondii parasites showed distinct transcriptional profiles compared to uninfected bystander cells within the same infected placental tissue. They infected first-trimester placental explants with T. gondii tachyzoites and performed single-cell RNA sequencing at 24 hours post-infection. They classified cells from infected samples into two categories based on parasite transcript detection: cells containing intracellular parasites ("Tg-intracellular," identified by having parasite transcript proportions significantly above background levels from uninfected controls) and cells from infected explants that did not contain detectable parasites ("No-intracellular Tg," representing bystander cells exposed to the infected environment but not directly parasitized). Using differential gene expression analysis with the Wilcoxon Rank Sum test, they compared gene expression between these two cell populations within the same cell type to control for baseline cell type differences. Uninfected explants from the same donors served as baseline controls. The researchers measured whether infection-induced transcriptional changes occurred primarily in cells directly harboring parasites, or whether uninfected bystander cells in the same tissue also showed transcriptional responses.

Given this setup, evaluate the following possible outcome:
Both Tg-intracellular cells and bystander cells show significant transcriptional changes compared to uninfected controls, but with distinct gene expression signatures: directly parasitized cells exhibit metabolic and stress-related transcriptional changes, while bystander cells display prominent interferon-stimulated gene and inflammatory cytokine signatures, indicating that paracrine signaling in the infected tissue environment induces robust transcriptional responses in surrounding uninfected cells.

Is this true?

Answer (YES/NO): NO